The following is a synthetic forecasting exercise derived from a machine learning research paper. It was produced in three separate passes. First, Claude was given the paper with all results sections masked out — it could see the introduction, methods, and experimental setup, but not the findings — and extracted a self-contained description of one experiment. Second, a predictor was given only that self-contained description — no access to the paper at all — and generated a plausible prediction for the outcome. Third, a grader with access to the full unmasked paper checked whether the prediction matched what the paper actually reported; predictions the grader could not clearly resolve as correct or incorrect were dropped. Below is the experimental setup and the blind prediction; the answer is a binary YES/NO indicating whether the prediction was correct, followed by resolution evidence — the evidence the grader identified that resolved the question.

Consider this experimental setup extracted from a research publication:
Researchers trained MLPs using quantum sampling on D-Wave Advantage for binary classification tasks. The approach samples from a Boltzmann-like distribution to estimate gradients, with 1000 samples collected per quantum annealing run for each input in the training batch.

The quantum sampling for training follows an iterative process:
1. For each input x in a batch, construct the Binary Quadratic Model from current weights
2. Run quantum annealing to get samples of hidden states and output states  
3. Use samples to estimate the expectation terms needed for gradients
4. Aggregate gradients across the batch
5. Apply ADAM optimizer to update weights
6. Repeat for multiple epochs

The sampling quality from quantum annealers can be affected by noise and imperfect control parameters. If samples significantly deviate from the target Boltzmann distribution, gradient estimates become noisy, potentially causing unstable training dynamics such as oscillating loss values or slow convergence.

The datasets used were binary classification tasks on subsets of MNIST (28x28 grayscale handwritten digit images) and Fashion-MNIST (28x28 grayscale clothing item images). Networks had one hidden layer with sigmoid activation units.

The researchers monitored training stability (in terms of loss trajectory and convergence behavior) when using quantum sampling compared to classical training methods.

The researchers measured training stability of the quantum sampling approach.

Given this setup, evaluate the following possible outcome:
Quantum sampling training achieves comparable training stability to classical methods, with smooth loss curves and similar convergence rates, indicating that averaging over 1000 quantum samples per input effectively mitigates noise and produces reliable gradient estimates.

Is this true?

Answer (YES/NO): NO